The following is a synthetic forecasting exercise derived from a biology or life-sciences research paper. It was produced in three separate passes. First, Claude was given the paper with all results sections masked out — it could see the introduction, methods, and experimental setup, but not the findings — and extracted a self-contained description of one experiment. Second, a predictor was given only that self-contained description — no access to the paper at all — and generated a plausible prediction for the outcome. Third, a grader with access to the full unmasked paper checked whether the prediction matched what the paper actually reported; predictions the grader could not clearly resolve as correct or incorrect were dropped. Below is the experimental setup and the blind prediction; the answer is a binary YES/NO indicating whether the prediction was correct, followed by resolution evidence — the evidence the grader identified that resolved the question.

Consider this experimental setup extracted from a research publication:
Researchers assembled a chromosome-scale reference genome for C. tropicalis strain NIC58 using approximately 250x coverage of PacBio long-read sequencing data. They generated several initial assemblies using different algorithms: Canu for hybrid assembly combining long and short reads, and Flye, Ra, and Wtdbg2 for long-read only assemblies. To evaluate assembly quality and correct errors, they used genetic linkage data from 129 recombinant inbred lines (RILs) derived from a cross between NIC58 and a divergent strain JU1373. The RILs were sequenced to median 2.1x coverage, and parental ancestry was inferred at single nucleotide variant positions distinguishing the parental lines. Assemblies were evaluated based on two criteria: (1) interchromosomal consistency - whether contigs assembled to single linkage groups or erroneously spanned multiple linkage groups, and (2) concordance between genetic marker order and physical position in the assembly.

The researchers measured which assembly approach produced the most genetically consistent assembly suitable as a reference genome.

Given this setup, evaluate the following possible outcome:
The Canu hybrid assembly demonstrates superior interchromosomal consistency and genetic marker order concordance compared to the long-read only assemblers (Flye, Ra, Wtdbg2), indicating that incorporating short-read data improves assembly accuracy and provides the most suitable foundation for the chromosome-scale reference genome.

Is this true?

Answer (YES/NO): NO